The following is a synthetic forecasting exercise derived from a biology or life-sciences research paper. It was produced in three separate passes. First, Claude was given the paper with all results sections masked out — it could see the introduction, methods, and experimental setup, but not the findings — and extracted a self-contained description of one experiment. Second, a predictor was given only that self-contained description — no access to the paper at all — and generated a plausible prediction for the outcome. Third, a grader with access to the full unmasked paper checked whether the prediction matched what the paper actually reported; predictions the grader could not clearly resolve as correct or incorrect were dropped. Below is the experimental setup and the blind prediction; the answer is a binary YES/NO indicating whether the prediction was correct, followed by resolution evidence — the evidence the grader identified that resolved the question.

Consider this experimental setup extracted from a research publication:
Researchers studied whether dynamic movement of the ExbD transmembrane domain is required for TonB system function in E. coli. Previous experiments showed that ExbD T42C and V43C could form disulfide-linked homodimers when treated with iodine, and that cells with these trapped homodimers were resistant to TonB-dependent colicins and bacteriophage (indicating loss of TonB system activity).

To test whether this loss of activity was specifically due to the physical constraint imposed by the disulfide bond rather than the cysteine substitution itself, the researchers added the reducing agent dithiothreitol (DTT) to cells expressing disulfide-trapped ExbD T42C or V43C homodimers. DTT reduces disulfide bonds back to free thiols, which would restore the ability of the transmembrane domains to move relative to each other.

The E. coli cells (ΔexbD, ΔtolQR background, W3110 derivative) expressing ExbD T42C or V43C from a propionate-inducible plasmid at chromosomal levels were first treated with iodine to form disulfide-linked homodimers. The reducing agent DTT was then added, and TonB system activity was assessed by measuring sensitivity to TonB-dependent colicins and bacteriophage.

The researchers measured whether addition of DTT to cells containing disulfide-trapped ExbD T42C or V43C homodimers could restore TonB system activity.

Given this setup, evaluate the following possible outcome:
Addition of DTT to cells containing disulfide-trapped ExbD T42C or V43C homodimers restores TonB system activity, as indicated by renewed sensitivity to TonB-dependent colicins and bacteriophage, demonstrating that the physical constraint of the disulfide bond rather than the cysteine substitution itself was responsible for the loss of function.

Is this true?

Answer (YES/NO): NO